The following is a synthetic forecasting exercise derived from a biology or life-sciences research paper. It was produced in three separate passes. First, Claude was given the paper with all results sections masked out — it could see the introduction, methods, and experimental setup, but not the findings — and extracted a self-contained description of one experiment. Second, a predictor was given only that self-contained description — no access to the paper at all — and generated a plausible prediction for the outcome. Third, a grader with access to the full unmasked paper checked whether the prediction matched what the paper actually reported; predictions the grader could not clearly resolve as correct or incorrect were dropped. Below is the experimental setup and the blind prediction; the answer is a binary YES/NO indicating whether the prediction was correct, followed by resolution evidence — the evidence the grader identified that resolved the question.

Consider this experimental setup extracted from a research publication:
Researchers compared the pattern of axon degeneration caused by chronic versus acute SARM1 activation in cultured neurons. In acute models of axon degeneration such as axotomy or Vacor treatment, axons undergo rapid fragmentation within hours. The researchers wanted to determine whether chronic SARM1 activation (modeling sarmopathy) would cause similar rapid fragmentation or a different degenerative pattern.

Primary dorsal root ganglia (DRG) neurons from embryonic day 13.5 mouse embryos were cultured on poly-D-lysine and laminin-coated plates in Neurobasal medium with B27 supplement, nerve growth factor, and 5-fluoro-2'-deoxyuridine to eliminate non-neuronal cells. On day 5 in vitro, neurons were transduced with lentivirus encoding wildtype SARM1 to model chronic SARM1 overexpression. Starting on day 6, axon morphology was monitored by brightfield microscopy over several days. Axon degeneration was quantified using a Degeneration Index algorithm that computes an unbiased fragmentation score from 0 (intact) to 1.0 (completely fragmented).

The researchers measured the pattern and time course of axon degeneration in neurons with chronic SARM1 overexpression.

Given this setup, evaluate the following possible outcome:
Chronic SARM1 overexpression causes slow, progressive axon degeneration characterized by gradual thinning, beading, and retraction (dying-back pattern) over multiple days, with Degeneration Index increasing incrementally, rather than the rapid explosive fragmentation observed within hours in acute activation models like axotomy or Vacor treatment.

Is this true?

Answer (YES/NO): NO